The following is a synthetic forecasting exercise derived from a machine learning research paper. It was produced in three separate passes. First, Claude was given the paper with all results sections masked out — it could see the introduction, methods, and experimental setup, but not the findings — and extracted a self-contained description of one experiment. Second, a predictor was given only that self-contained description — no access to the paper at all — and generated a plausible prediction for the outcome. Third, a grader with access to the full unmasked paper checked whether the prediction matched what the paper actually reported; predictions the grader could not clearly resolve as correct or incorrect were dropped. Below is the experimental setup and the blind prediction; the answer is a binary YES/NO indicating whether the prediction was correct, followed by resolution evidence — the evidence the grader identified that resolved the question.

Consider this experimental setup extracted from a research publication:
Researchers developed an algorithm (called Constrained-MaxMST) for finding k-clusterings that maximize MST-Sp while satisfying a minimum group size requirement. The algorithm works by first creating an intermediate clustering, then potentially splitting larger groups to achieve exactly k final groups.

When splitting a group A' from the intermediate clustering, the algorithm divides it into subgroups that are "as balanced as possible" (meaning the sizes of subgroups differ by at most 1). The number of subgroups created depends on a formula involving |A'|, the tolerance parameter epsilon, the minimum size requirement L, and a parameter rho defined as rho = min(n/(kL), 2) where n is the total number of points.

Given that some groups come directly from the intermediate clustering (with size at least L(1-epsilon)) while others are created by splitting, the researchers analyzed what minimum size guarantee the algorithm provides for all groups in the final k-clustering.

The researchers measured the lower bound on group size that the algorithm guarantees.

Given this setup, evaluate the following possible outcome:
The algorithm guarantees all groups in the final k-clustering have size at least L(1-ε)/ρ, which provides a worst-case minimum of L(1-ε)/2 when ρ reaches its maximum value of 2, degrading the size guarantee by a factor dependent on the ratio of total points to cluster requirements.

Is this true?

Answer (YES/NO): NO